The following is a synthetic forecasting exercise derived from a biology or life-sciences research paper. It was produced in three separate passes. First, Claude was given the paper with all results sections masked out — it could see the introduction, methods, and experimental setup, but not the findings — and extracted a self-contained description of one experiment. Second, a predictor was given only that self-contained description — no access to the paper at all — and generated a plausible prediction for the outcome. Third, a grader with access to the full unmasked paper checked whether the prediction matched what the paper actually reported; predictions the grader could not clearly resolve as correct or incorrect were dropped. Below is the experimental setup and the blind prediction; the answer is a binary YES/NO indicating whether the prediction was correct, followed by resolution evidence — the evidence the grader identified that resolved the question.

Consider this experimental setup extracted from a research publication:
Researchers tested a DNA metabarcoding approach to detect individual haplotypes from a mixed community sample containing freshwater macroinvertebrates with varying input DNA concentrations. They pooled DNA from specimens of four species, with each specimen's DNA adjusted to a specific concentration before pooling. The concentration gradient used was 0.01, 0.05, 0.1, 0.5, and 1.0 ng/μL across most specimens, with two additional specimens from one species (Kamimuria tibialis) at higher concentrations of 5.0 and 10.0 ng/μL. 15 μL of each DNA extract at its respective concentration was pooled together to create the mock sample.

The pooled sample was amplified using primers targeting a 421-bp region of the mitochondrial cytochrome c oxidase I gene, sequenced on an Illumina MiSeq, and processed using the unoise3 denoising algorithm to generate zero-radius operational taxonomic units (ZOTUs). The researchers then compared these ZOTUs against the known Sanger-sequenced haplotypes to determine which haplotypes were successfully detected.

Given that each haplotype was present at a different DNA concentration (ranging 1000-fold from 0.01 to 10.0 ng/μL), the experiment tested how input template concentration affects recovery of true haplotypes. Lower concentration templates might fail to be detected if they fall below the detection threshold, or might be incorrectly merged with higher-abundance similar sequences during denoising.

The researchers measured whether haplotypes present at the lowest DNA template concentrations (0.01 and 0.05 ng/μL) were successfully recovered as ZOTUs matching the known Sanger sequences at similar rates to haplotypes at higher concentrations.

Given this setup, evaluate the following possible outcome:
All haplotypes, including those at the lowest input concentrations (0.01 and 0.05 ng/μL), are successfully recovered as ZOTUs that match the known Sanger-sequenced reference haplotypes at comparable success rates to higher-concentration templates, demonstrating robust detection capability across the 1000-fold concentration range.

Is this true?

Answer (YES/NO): NO